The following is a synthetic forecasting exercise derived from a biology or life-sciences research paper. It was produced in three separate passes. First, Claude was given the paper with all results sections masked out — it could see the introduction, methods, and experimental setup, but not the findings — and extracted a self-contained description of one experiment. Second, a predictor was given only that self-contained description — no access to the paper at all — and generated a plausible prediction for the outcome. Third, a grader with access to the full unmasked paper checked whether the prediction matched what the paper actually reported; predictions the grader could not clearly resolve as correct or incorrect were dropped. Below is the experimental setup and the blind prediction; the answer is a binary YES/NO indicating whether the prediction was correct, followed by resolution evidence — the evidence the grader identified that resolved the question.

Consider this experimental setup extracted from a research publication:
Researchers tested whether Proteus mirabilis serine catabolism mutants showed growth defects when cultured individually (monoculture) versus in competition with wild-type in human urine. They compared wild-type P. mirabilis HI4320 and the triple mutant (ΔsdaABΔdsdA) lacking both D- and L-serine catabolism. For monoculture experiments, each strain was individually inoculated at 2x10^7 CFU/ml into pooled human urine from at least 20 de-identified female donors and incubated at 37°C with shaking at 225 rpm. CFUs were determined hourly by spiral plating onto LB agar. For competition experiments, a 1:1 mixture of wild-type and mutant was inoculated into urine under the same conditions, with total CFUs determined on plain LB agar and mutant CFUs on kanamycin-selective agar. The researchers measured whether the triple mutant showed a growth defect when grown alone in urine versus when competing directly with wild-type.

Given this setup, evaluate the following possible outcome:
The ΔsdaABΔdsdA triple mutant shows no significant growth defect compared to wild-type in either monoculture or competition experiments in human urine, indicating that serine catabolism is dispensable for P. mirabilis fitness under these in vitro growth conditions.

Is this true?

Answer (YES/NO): NO